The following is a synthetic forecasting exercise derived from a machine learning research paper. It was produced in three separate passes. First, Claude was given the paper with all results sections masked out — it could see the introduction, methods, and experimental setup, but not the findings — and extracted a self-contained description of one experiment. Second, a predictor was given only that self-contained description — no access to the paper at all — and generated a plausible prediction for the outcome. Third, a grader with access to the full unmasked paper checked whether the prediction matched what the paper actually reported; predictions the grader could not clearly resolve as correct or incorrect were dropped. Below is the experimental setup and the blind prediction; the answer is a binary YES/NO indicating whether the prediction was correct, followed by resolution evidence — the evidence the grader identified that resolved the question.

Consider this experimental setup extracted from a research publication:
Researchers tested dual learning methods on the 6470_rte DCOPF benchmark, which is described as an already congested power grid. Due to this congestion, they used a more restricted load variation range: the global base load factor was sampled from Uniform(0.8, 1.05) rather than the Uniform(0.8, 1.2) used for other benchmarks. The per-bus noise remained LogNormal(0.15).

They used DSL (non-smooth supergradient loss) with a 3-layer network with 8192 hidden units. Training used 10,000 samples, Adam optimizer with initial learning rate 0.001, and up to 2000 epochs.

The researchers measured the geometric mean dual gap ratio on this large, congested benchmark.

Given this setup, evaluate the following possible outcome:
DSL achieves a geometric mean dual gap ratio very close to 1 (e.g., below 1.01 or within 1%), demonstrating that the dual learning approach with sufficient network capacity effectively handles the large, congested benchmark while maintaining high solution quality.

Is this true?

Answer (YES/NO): YES